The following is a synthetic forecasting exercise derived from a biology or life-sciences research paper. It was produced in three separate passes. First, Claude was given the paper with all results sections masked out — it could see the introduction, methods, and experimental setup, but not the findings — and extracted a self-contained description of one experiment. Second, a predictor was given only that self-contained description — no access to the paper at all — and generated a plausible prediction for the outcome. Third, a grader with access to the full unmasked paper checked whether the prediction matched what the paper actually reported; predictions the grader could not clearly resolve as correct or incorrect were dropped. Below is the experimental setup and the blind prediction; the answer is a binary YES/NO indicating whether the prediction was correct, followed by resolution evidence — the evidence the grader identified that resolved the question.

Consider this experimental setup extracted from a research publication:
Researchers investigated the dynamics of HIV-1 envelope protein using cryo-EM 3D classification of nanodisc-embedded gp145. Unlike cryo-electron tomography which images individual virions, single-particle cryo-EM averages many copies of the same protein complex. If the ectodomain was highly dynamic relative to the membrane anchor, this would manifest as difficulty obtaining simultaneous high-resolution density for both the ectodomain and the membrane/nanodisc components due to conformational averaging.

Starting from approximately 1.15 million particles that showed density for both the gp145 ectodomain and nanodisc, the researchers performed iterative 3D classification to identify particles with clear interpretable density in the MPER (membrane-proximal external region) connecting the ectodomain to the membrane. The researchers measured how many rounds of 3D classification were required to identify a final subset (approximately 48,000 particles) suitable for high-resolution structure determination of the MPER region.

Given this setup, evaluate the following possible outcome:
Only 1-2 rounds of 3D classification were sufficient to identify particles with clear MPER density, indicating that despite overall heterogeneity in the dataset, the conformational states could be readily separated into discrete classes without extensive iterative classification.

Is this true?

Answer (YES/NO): NO